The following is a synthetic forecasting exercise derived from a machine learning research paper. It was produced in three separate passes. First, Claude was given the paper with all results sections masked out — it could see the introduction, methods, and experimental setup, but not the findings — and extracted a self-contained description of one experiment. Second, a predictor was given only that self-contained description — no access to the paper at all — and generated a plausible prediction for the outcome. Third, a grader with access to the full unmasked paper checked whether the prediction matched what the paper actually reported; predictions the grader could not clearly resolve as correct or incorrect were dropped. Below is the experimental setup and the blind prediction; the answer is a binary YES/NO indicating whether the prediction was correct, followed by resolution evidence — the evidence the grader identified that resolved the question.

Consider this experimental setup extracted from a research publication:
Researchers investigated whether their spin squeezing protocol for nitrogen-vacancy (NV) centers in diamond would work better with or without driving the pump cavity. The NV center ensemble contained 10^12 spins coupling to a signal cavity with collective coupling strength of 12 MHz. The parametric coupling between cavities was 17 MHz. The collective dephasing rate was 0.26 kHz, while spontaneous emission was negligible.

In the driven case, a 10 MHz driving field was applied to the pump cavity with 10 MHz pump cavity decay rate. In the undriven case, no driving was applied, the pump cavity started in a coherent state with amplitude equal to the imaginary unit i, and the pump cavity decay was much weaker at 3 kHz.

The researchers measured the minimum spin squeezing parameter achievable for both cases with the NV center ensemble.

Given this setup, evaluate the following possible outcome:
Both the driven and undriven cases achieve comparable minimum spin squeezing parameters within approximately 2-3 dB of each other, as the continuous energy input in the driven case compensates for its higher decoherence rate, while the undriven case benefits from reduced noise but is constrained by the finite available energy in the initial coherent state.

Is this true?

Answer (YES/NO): NO